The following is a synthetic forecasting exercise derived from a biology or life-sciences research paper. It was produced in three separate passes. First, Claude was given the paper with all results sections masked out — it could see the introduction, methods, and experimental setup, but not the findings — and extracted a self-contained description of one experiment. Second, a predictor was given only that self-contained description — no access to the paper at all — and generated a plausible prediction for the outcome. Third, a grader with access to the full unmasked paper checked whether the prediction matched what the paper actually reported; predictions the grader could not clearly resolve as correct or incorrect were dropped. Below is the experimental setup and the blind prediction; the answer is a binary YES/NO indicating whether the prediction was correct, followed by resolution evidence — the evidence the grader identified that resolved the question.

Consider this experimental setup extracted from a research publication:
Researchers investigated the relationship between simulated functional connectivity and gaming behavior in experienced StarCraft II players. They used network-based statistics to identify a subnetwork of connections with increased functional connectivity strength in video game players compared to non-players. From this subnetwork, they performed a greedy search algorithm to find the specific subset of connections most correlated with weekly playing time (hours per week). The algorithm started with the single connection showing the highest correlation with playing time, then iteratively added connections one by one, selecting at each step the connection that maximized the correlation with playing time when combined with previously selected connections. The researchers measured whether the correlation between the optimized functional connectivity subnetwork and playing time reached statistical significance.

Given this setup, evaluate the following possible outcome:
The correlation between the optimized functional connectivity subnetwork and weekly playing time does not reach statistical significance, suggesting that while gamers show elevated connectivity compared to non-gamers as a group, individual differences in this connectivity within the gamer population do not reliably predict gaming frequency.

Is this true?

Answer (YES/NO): NO